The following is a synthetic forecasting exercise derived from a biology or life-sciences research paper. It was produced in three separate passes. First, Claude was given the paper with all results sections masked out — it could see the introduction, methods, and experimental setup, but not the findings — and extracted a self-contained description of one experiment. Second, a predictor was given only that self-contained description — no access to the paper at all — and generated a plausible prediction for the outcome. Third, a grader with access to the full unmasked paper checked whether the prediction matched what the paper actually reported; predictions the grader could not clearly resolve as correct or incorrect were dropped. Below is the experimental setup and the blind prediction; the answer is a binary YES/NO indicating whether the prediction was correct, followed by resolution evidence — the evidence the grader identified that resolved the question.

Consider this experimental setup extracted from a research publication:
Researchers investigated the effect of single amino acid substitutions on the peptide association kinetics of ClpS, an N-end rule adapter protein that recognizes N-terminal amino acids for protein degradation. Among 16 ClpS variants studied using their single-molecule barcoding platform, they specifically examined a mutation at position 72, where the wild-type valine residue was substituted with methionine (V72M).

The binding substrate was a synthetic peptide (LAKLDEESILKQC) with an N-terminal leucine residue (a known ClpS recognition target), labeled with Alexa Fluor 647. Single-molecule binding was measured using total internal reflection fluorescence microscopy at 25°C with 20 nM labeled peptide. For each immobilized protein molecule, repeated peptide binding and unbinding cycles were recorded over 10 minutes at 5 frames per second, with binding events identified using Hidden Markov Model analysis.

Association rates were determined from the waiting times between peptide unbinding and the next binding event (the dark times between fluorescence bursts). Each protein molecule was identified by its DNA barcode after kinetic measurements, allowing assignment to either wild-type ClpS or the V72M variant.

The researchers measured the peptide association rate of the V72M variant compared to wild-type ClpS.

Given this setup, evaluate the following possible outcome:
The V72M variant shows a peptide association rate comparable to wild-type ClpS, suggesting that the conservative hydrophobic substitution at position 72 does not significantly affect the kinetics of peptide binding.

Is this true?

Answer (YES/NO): NO